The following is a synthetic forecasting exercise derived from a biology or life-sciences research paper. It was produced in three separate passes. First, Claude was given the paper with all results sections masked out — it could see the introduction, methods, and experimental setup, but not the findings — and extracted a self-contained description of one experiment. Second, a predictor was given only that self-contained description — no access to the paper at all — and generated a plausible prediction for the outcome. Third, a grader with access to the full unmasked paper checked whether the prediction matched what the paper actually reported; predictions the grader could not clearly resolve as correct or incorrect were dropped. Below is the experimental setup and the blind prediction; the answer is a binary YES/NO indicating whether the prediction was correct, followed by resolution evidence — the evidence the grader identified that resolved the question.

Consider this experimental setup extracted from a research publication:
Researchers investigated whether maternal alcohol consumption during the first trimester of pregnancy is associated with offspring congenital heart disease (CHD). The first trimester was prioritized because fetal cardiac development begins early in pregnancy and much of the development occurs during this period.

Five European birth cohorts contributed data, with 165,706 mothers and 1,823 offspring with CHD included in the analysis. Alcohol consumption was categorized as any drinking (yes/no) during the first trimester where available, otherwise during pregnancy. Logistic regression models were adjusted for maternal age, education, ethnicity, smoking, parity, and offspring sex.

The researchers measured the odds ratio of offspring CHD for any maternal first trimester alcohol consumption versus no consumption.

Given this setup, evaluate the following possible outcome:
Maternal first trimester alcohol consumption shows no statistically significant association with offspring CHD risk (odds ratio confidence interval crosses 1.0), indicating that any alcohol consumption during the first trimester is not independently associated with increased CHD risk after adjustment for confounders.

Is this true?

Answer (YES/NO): YES